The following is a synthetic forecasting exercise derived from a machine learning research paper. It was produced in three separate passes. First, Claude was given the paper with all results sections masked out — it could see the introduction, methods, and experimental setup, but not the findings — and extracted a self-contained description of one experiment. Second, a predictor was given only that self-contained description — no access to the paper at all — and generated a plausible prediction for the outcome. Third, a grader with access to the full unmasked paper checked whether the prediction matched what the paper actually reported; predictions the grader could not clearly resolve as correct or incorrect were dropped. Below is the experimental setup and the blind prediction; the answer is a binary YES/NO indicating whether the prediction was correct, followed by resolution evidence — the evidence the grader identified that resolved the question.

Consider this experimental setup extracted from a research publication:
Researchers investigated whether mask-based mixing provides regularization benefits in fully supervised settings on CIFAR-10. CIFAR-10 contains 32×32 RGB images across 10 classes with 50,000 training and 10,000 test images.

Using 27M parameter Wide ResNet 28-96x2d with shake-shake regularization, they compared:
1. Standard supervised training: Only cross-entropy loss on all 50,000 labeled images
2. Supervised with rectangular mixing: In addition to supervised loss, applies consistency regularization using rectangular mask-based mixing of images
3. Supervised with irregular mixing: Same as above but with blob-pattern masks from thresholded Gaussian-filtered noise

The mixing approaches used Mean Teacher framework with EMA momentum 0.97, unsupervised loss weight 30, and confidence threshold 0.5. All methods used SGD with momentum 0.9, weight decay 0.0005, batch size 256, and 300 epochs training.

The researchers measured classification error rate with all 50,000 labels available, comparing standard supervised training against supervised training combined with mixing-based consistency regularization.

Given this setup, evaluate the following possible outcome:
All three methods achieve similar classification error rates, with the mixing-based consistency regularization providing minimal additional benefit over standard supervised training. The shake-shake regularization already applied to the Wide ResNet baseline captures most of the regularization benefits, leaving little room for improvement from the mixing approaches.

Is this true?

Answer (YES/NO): NO